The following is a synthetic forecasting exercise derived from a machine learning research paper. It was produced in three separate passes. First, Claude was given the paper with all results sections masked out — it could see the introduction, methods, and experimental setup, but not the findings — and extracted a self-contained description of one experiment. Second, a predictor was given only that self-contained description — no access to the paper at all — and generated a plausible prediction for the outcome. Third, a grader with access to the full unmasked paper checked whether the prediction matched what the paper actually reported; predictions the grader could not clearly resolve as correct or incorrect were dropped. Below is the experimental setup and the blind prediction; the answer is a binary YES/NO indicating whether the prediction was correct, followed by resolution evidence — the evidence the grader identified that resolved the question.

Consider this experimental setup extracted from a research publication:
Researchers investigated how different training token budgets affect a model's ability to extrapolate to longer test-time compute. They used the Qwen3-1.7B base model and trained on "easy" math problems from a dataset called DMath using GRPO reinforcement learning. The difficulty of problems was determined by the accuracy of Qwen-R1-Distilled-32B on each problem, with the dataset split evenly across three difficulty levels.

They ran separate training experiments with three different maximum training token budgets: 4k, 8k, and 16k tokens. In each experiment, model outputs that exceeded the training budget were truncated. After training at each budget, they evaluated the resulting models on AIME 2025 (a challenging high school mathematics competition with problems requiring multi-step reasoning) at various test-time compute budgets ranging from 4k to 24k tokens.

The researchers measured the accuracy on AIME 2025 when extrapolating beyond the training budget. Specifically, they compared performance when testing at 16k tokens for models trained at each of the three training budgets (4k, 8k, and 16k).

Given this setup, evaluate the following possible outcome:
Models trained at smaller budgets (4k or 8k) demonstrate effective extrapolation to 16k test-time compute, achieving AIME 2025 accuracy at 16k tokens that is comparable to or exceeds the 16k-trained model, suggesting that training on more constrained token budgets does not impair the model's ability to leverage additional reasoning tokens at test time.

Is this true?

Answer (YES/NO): NO